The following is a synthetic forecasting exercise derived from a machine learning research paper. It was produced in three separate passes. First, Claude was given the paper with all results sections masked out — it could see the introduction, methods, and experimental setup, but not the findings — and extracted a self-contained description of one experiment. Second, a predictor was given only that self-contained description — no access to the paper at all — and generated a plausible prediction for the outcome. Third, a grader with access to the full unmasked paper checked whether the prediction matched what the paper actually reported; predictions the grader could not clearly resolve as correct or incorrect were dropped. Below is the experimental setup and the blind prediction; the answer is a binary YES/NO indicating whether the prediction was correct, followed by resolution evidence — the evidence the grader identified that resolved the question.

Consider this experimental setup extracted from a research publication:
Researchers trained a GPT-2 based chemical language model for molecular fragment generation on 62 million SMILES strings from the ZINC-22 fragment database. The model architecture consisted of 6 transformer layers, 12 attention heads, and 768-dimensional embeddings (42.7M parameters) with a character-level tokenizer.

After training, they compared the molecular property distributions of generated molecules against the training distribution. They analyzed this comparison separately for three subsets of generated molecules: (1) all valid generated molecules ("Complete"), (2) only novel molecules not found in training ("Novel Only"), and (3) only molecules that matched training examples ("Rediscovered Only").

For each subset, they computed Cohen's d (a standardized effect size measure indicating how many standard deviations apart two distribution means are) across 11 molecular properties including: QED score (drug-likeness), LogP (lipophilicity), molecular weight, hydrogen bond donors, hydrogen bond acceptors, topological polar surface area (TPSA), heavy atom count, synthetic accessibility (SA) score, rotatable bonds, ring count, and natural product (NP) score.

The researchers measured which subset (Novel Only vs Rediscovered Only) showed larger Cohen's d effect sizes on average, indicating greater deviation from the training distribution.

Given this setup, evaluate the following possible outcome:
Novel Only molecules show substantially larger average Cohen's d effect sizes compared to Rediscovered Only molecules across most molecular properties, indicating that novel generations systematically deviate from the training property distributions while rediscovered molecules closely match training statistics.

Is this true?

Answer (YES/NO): YES